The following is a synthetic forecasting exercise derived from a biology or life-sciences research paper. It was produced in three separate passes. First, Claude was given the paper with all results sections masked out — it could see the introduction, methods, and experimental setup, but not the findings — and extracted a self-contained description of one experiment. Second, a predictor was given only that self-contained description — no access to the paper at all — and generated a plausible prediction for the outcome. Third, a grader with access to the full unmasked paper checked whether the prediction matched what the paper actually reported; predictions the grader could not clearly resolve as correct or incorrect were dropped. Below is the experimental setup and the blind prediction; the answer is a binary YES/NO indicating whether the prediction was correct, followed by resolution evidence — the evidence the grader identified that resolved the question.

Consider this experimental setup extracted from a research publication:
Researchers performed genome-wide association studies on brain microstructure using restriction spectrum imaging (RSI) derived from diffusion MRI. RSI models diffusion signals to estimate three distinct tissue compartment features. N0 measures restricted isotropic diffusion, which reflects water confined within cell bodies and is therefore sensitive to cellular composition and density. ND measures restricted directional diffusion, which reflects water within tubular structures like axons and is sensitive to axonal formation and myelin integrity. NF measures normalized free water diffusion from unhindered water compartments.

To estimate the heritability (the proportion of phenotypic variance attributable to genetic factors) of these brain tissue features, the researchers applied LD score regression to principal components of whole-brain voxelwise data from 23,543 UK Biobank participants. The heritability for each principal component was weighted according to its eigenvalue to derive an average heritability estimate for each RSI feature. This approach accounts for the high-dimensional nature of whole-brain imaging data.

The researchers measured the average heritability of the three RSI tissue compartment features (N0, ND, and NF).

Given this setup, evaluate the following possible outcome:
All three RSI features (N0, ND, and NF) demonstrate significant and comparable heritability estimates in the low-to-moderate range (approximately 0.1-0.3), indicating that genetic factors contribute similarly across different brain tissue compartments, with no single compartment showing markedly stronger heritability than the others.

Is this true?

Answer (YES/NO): NO